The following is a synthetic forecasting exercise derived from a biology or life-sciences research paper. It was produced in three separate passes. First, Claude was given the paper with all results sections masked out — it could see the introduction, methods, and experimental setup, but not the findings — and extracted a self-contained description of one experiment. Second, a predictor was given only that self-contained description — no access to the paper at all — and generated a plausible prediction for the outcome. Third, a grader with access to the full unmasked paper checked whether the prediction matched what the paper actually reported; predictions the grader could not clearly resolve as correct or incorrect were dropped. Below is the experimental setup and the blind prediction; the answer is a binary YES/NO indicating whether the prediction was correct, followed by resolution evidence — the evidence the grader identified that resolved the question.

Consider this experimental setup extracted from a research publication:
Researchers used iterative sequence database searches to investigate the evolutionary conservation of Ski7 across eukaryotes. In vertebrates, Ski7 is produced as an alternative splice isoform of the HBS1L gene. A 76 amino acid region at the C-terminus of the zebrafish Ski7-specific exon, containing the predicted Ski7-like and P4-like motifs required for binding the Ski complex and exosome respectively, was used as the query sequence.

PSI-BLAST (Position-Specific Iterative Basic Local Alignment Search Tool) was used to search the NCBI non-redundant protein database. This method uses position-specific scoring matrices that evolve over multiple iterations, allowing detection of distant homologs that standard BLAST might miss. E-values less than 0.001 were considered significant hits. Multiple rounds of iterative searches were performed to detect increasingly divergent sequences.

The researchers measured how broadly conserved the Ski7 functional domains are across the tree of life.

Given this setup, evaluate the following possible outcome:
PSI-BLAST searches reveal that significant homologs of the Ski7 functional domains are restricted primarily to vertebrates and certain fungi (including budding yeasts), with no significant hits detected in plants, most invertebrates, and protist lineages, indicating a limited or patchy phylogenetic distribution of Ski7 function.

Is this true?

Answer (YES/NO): NO